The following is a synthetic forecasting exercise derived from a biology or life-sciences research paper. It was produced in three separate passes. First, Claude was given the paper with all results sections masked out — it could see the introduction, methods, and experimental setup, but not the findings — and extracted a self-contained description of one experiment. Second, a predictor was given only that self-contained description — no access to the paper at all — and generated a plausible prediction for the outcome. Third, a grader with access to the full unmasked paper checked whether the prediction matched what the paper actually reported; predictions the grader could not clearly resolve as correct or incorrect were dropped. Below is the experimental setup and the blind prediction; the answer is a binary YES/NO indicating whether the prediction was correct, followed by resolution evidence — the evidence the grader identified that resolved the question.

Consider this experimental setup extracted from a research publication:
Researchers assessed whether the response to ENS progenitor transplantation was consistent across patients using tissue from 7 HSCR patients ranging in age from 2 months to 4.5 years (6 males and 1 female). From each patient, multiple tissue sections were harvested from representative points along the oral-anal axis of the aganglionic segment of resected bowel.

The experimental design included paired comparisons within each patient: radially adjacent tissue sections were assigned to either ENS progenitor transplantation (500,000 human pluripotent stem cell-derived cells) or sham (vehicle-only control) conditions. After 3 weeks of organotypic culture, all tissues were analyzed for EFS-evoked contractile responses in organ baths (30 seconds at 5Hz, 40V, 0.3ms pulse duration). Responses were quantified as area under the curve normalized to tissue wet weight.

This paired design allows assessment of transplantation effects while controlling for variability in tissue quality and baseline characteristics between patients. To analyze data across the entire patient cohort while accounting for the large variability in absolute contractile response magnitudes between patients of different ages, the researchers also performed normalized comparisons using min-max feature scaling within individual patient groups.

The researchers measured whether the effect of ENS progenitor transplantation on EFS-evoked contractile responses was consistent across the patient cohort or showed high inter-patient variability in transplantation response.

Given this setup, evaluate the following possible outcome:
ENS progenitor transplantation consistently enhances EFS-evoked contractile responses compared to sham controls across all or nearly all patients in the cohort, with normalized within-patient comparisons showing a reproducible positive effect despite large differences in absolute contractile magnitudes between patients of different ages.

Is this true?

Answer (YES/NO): NO